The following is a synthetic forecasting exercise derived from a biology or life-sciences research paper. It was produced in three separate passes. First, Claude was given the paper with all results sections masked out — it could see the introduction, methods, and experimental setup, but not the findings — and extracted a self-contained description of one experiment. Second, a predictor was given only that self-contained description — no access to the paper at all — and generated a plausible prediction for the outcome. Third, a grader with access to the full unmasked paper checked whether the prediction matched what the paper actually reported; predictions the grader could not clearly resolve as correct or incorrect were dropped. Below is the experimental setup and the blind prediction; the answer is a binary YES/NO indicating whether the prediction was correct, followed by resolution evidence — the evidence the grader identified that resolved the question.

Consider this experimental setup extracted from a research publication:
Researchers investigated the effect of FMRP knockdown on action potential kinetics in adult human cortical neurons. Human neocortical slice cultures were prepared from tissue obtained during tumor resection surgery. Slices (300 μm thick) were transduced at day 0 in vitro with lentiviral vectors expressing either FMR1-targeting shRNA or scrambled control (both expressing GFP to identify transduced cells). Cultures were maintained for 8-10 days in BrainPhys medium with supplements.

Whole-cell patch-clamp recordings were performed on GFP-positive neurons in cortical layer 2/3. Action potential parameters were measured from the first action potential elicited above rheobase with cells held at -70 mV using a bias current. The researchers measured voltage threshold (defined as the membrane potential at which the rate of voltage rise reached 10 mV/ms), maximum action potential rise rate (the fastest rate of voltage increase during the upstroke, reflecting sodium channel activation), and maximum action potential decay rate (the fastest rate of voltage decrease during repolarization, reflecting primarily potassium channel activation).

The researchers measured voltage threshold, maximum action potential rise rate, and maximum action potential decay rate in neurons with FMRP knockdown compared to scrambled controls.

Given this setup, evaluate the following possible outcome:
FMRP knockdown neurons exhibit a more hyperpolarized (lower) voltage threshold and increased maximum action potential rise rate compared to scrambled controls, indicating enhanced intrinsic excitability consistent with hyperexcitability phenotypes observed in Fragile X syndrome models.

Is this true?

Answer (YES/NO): YES